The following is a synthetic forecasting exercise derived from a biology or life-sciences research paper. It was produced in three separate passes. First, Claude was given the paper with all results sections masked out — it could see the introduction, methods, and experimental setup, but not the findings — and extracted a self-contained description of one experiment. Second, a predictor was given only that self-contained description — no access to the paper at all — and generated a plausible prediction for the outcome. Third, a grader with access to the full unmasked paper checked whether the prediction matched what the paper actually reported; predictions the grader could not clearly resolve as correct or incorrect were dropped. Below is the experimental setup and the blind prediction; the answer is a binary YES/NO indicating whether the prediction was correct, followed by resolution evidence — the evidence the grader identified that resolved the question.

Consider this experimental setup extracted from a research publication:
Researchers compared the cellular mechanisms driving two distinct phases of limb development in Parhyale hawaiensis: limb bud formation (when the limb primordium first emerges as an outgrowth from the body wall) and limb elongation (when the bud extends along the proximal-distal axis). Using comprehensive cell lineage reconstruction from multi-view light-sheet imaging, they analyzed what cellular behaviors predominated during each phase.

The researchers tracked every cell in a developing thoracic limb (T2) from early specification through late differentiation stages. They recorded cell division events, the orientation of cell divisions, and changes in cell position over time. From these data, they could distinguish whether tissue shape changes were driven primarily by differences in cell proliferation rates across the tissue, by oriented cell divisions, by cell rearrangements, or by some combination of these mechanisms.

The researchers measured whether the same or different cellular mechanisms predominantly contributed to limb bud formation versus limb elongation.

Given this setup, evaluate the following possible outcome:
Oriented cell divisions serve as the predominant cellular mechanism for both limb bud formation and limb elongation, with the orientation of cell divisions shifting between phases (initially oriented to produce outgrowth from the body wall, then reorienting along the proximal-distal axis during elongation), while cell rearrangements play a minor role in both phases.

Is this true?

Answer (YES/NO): NO